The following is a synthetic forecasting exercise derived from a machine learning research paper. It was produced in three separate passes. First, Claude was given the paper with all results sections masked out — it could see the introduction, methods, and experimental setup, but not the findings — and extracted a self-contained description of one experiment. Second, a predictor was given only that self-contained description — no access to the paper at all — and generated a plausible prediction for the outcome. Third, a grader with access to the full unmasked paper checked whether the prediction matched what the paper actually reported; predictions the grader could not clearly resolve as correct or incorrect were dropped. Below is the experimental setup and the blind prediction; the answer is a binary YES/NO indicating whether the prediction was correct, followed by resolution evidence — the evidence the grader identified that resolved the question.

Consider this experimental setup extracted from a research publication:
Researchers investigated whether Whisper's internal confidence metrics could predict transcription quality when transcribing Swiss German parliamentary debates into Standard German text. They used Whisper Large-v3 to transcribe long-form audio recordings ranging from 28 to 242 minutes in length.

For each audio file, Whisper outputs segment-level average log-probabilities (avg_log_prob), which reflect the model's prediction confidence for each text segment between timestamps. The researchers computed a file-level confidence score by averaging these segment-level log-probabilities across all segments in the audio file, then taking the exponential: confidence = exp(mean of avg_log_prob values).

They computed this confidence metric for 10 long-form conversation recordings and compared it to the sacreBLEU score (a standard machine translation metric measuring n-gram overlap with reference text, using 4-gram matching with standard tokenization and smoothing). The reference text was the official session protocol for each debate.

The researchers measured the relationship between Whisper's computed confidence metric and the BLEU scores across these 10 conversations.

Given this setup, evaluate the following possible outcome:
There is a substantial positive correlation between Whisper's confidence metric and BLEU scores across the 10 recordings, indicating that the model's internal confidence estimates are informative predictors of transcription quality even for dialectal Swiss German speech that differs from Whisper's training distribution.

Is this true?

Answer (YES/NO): YES